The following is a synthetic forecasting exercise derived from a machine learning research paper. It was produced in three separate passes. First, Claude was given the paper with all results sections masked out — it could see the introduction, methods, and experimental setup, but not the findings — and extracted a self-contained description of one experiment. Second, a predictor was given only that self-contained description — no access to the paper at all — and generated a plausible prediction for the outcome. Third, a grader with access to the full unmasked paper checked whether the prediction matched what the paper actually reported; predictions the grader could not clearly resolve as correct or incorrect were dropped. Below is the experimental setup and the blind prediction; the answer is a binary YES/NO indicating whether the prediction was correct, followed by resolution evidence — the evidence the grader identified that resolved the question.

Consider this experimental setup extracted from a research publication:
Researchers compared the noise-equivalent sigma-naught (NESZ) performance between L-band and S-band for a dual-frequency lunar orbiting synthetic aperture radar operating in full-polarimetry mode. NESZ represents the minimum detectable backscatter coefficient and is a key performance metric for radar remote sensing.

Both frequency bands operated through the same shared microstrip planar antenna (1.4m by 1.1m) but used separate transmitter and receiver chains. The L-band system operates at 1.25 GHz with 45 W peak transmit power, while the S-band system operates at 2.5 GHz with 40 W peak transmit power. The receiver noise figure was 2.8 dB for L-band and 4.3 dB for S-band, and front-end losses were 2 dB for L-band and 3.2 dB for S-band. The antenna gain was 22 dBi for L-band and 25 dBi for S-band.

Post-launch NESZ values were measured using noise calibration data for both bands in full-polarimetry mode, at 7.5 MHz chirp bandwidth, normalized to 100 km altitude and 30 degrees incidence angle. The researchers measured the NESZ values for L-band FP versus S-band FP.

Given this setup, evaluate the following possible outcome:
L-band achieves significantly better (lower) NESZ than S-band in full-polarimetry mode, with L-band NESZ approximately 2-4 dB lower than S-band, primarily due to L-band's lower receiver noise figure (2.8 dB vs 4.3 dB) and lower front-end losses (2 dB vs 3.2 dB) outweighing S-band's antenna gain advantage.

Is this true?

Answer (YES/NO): NO